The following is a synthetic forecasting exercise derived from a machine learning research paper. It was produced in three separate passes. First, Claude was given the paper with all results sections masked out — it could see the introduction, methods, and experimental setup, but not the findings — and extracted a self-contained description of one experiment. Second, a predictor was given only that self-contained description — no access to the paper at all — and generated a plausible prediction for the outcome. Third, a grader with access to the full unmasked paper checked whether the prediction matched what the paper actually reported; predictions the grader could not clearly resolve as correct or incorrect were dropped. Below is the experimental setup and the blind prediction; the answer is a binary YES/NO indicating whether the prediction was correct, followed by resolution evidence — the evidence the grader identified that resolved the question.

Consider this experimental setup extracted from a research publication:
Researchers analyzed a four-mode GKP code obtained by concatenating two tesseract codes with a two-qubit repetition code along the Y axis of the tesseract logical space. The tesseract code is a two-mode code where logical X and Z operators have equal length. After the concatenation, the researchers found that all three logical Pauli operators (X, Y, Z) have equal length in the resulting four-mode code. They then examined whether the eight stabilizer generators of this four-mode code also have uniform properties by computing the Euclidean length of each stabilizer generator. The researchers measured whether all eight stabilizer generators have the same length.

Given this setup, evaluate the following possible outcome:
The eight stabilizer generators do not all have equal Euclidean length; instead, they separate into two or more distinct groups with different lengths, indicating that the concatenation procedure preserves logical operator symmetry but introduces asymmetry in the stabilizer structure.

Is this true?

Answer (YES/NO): YES